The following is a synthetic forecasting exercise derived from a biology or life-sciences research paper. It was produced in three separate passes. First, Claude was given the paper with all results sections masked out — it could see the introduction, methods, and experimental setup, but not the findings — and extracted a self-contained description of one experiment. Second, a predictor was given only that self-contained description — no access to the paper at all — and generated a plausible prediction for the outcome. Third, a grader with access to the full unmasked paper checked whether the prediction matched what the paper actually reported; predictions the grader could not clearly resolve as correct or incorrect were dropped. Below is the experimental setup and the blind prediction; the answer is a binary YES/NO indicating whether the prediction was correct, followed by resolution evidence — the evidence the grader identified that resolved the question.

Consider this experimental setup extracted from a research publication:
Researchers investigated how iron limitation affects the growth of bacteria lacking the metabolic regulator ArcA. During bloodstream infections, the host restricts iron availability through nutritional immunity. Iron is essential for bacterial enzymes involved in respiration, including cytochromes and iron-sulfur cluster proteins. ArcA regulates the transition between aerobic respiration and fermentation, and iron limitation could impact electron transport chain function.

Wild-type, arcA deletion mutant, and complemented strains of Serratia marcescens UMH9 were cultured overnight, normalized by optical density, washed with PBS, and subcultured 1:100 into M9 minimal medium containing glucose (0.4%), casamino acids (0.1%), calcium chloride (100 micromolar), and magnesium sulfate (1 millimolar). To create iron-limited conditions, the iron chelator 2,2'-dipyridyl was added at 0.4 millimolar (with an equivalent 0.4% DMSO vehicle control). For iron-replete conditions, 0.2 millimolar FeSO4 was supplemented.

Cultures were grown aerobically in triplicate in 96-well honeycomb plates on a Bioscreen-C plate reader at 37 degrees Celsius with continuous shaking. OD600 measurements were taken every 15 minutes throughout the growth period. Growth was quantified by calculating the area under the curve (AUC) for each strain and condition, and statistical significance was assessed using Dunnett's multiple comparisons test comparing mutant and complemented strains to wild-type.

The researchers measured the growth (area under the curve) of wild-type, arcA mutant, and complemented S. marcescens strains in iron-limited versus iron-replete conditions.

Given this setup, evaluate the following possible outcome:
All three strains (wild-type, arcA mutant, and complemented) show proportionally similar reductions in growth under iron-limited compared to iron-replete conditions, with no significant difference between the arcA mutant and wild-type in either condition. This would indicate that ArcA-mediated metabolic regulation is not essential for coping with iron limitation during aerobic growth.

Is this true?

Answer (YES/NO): NO